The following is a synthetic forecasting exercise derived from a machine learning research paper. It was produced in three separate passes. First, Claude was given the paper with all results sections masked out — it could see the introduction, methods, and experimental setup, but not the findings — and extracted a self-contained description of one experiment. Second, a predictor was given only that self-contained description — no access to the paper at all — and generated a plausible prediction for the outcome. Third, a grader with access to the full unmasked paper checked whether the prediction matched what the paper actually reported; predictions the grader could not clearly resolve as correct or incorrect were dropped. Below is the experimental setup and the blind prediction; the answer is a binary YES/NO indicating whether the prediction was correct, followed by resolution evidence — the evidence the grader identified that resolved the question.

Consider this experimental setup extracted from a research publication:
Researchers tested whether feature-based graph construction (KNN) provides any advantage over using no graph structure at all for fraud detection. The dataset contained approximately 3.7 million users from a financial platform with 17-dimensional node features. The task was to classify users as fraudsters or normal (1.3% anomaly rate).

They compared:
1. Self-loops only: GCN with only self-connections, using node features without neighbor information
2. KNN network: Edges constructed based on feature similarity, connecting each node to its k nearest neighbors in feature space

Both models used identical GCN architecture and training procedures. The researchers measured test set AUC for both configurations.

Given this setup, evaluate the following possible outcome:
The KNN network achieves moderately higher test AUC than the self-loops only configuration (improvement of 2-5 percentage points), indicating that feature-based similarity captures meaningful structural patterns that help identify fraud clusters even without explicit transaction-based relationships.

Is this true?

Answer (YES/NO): NO